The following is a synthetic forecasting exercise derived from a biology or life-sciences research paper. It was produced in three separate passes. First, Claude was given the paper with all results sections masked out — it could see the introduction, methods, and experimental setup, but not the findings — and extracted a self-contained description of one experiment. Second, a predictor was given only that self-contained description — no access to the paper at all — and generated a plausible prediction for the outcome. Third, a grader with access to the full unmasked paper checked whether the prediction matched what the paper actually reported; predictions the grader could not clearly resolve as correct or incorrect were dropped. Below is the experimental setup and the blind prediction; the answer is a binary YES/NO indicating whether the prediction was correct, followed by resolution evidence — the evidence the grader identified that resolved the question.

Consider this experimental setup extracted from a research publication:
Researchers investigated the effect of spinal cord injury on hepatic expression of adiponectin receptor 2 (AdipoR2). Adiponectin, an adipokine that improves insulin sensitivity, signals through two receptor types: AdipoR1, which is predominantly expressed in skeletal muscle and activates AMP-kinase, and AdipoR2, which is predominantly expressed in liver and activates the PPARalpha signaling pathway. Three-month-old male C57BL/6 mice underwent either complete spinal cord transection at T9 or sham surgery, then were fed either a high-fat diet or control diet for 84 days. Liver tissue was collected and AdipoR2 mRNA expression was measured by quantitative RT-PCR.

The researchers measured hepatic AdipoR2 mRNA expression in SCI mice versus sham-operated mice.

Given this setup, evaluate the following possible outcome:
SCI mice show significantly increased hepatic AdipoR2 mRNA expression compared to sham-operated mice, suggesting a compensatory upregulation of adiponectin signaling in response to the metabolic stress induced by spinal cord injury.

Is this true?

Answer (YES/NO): NO